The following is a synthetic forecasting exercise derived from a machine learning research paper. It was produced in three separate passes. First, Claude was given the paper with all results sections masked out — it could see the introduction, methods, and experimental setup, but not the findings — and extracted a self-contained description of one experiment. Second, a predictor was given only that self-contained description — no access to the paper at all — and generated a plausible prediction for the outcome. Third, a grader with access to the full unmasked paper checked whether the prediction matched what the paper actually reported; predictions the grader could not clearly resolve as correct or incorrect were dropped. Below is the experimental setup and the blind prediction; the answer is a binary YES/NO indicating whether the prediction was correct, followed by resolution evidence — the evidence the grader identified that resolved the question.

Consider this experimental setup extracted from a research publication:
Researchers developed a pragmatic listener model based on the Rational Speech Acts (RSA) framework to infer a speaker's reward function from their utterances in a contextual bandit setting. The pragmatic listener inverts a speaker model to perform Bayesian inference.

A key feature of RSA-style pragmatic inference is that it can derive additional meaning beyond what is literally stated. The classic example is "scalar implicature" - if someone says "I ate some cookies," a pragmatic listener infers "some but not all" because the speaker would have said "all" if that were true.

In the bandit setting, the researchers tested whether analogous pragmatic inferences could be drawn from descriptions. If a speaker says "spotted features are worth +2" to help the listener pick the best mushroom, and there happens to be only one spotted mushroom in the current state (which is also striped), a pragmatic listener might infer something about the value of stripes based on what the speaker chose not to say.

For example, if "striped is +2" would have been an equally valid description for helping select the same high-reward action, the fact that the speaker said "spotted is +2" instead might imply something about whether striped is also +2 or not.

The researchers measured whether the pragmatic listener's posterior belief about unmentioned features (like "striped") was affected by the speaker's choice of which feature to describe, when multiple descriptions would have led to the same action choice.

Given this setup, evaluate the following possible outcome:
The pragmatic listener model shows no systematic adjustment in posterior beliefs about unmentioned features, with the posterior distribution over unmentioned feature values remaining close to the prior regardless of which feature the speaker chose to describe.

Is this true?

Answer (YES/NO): NO